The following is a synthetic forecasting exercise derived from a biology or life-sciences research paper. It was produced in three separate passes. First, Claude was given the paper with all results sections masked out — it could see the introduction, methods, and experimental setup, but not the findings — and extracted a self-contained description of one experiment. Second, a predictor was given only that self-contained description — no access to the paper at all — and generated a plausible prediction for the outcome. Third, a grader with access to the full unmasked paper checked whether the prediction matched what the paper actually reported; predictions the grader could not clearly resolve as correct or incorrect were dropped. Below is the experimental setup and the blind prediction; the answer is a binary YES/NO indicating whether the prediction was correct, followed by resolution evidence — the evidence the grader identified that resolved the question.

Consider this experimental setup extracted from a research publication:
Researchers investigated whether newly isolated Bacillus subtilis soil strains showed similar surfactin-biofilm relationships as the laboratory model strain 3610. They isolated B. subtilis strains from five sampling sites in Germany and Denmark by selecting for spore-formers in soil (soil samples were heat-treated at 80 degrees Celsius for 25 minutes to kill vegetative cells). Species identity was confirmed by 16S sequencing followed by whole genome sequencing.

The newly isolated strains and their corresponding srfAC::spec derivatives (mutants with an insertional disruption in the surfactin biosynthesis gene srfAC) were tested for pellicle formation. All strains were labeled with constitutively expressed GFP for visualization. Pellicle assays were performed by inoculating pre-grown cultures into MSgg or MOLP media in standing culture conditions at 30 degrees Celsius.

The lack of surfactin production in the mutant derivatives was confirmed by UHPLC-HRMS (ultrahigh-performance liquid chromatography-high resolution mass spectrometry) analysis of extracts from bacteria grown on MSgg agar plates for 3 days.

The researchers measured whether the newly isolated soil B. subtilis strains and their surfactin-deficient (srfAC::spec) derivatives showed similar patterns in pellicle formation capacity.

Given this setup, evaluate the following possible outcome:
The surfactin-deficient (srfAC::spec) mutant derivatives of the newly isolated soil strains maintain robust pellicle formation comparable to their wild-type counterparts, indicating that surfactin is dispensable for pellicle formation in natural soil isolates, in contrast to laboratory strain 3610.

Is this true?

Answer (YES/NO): NO